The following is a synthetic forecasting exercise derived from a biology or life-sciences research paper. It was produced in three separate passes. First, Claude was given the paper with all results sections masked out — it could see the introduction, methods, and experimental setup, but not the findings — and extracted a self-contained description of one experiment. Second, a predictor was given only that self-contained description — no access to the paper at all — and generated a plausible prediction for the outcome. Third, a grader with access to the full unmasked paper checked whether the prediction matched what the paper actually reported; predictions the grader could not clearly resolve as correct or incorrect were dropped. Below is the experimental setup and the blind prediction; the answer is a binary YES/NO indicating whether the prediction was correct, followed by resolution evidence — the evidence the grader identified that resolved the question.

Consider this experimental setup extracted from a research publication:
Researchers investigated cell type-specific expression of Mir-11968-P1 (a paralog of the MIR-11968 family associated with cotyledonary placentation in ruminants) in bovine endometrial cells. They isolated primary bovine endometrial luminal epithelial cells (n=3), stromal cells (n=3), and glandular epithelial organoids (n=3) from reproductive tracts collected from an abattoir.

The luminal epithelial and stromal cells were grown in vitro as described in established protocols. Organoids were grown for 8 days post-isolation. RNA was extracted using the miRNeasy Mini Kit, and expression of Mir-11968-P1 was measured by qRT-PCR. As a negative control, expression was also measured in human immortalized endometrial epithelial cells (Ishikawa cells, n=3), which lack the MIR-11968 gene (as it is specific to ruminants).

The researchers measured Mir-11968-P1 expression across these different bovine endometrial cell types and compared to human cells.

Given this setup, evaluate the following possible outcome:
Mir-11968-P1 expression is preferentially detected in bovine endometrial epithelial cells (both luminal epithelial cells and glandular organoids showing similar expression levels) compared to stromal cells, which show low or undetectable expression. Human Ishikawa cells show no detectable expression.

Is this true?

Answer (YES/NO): NO